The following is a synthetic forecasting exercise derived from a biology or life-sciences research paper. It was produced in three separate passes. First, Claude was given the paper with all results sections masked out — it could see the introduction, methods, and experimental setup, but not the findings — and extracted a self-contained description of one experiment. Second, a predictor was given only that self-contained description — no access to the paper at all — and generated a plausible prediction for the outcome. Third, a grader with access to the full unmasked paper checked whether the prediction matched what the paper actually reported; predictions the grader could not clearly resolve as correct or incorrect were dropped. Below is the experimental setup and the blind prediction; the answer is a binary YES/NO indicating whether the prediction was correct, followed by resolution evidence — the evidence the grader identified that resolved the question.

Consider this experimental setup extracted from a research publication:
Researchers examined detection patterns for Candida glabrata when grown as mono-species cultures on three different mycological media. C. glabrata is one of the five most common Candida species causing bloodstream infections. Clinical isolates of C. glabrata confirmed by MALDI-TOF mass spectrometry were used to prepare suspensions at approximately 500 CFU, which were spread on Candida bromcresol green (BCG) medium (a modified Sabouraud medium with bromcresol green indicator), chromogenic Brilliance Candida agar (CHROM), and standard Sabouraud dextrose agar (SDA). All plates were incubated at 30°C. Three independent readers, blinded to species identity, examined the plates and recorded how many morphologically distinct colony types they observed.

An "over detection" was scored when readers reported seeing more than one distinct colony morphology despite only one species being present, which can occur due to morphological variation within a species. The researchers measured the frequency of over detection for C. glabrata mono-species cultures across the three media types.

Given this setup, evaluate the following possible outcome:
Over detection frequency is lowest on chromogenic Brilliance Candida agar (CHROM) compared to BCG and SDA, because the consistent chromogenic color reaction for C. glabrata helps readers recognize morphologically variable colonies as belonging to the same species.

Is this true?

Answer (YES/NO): YES